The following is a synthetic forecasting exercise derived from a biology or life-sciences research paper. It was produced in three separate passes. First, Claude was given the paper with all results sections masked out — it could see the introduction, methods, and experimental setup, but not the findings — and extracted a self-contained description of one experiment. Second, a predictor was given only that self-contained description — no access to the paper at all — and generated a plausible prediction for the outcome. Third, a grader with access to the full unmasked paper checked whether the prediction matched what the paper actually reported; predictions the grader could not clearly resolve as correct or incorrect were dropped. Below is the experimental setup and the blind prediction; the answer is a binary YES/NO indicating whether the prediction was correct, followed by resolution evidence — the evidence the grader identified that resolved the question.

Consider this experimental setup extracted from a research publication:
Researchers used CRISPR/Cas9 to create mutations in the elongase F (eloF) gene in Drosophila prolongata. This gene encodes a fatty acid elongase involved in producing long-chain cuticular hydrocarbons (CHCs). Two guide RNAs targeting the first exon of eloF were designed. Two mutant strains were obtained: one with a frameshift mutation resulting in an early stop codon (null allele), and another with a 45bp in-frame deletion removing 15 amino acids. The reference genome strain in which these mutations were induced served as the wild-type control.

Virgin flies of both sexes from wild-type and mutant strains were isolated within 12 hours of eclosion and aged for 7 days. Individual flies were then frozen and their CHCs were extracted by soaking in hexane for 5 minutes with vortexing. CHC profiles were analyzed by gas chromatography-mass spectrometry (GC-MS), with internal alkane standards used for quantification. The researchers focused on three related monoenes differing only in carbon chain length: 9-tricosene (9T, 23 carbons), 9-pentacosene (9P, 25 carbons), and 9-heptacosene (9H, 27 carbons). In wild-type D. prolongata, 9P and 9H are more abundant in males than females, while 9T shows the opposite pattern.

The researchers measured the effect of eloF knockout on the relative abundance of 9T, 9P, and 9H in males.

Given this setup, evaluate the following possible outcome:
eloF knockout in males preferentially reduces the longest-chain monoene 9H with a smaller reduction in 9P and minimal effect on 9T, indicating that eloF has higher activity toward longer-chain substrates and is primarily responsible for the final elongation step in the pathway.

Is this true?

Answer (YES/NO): NO